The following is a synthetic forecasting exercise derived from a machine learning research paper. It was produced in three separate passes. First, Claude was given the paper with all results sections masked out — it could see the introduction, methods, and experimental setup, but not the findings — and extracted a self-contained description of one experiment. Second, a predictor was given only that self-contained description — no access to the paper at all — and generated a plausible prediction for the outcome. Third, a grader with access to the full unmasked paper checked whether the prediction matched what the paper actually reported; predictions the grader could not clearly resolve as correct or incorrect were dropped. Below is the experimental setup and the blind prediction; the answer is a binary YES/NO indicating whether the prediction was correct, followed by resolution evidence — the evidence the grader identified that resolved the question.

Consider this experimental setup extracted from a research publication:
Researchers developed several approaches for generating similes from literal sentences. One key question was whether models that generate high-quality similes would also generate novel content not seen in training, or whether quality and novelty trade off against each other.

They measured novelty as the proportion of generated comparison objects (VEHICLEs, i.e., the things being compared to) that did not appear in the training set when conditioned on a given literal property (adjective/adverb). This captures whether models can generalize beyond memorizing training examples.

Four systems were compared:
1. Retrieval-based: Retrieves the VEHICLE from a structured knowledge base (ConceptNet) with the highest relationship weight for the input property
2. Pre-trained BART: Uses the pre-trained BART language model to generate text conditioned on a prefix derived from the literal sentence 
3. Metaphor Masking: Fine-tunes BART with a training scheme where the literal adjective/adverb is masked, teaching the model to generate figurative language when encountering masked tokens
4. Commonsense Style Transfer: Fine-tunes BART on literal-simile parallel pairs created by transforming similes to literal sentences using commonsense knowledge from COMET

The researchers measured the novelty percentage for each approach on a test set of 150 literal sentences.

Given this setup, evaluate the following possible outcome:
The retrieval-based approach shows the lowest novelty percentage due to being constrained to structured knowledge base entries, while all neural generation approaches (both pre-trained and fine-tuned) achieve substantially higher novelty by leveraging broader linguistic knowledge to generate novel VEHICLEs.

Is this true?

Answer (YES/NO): NO